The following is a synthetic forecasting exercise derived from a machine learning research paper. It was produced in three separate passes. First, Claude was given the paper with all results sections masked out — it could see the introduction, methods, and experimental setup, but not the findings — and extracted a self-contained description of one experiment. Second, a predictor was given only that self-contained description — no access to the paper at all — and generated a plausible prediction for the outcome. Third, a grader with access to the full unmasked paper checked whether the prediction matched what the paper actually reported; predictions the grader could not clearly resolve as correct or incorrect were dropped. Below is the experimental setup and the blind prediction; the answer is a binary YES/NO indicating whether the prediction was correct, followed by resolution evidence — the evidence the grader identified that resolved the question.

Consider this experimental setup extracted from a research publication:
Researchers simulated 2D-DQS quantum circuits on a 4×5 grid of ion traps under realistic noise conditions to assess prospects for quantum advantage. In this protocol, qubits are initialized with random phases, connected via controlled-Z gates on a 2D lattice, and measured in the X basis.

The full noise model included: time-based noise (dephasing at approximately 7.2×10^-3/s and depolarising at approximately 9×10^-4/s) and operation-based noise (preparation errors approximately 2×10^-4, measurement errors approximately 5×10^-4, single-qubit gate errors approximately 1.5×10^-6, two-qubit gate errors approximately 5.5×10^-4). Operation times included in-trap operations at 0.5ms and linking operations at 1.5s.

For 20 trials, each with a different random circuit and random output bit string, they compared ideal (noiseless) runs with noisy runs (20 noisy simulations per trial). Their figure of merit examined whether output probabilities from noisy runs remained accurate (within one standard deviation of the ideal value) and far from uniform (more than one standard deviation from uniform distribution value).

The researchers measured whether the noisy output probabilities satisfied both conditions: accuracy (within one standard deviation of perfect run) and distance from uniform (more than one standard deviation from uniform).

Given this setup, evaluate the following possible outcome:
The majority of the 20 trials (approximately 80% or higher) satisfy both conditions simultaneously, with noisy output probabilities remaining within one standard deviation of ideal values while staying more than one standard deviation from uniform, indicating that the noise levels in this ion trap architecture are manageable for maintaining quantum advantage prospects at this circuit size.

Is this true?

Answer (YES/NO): NO